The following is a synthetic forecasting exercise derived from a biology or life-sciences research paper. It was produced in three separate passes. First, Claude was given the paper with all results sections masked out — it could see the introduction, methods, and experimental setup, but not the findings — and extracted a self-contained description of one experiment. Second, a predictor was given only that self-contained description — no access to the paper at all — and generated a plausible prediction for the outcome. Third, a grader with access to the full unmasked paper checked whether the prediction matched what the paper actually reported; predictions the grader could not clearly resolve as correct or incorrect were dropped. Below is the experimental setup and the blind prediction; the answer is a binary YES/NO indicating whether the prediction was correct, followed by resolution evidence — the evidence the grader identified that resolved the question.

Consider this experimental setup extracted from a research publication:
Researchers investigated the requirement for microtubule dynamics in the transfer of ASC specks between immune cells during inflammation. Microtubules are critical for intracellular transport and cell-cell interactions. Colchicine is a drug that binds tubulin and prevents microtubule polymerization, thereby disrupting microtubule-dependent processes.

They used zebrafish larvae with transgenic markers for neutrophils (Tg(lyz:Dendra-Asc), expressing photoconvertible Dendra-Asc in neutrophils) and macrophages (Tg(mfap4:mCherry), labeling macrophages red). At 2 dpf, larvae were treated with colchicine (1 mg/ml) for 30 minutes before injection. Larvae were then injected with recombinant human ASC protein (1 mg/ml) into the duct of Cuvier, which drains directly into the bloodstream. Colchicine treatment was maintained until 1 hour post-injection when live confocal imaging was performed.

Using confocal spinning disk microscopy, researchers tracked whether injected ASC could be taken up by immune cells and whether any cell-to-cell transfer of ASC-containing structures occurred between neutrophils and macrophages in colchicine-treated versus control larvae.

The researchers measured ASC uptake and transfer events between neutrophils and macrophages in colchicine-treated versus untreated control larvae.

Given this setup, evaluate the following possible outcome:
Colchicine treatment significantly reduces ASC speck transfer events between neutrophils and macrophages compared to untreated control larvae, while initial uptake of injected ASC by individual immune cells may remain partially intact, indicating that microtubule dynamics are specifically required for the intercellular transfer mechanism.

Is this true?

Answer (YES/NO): NO